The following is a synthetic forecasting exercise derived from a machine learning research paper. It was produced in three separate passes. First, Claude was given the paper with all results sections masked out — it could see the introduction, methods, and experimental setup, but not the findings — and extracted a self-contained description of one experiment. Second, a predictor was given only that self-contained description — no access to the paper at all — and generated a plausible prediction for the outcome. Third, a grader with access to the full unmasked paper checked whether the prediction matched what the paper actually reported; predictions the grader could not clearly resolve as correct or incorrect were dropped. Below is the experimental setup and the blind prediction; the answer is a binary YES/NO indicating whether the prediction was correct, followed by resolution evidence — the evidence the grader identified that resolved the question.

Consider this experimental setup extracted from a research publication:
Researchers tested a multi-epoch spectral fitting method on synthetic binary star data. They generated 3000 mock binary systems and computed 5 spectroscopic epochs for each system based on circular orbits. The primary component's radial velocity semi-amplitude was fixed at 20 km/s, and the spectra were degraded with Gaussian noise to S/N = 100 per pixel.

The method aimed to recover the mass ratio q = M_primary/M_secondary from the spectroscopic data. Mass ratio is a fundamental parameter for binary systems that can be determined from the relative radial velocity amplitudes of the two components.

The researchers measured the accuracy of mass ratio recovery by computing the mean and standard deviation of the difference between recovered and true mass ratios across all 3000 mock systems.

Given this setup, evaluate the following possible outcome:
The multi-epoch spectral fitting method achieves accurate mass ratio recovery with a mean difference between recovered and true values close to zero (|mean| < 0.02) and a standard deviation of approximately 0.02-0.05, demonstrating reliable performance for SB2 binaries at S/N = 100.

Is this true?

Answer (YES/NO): NO